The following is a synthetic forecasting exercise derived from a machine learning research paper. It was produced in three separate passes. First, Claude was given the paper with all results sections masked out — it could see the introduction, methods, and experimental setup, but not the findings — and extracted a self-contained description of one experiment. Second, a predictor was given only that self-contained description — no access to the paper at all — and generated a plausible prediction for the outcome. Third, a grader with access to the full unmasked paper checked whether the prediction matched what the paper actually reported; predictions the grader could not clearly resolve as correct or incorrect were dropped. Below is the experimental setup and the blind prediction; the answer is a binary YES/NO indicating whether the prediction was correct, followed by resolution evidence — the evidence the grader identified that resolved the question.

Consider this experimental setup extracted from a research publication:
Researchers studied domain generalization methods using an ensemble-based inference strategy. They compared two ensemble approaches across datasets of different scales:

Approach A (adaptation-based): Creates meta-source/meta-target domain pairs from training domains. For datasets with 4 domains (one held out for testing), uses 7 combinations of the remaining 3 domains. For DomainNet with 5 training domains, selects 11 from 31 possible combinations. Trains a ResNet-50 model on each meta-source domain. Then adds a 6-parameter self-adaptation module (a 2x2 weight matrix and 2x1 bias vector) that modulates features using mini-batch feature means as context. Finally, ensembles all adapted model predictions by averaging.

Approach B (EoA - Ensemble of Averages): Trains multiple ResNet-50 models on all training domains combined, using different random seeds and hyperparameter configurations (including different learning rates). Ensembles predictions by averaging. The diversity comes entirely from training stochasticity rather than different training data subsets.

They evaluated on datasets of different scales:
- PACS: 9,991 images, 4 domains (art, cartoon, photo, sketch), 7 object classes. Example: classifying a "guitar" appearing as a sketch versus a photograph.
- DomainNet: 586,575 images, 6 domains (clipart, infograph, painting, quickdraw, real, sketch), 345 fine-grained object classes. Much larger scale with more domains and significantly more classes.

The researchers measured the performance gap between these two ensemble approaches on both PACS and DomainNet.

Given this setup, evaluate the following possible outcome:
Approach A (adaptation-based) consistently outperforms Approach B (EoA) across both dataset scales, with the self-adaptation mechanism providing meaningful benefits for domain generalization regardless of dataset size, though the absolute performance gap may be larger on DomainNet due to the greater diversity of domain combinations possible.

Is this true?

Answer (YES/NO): NO